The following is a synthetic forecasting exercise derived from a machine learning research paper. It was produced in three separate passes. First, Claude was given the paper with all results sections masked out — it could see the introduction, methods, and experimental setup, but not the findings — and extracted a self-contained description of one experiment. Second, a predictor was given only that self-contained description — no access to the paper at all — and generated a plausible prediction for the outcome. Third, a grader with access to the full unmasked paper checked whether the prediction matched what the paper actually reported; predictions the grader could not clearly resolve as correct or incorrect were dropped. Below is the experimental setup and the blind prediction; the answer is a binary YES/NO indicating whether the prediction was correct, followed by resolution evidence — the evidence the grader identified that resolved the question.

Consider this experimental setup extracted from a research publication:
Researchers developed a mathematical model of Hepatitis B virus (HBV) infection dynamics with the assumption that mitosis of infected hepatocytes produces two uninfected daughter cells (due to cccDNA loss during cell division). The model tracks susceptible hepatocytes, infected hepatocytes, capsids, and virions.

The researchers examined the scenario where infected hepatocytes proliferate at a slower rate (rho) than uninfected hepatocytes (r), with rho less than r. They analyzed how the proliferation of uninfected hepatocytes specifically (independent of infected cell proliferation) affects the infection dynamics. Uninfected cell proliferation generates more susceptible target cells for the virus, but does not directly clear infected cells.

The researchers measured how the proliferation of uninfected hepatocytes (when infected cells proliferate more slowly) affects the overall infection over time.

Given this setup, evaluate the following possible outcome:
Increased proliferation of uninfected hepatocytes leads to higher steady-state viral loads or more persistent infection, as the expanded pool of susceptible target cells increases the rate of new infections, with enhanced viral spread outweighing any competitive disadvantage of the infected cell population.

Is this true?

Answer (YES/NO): YES